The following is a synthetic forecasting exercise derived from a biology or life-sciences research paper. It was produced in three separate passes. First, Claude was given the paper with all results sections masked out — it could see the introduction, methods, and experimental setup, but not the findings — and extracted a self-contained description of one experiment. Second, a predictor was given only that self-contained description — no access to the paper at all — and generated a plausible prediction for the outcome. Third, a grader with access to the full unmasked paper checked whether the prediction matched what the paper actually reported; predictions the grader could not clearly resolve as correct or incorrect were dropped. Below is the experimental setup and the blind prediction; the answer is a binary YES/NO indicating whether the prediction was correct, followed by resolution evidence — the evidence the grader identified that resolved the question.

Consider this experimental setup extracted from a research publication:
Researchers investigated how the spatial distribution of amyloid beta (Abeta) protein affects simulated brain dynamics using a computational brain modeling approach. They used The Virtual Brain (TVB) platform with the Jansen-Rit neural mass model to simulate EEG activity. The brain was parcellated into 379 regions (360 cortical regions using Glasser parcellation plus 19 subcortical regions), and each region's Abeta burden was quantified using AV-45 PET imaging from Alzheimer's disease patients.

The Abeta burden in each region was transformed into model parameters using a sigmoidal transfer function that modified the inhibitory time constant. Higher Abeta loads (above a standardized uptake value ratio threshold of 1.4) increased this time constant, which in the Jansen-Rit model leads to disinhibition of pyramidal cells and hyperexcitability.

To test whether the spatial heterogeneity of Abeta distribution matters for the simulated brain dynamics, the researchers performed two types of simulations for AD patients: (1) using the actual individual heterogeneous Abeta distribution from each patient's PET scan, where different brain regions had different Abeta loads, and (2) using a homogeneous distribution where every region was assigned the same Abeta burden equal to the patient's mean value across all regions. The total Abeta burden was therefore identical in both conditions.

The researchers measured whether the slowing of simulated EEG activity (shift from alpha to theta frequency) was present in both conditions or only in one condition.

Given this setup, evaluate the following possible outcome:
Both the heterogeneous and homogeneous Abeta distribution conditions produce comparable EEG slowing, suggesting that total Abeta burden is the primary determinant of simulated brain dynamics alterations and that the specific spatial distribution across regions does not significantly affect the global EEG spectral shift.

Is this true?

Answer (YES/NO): NO